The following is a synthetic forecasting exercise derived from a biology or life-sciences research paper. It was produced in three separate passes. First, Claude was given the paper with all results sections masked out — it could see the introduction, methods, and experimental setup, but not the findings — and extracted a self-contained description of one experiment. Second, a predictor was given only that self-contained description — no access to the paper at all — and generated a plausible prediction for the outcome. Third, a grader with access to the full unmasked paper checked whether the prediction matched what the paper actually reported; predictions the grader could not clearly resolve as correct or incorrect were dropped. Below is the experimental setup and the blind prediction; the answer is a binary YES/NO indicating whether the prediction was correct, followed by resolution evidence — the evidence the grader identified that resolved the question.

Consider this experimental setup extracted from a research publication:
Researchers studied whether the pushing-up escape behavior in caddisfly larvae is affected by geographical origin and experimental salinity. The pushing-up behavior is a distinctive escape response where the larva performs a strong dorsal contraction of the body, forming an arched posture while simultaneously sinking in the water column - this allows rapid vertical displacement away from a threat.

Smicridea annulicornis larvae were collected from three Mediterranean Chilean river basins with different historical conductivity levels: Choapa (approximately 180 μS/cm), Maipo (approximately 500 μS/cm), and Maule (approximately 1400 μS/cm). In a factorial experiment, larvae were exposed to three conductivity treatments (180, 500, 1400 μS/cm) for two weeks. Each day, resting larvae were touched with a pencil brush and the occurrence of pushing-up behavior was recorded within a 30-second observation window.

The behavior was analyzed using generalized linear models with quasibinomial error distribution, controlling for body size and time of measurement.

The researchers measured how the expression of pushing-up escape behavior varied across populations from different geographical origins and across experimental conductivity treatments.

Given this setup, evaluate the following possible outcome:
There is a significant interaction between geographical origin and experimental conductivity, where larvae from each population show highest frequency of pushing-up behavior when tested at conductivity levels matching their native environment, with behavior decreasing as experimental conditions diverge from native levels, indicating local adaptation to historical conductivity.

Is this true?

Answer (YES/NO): NO